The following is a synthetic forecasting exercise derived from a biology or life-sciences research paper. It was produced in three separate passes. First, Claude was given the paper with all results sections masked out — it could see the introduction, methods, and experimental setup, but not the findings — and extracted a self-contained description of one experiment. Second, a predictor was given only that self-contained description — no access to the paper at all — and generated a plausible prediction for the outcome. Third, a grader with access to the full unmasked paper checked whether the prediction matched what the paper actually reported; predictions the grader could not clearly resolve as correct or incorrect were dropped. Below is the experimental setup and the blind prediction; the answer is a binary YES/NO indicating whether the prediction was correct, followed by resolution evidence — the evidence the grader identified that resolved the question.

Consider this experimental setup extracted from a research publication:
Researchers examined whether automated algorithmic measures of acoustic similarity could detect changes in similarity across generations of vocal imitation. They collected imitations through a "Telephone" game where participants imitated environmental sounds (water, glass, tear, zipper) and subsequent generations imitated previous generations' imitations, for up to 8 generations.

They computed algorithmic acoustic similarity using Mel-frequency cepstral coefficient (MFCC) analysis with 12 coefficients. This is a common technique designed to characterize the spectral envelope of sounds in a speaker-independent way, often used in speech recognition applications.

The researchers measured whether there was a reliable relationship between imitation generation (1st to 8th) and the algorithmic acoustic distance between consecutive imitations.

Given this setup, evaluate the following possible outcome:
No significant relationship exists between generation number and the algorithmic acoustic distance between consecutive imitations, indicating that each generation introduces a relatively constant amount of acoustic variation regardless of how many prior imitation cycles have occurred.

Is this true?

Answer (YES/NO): YES